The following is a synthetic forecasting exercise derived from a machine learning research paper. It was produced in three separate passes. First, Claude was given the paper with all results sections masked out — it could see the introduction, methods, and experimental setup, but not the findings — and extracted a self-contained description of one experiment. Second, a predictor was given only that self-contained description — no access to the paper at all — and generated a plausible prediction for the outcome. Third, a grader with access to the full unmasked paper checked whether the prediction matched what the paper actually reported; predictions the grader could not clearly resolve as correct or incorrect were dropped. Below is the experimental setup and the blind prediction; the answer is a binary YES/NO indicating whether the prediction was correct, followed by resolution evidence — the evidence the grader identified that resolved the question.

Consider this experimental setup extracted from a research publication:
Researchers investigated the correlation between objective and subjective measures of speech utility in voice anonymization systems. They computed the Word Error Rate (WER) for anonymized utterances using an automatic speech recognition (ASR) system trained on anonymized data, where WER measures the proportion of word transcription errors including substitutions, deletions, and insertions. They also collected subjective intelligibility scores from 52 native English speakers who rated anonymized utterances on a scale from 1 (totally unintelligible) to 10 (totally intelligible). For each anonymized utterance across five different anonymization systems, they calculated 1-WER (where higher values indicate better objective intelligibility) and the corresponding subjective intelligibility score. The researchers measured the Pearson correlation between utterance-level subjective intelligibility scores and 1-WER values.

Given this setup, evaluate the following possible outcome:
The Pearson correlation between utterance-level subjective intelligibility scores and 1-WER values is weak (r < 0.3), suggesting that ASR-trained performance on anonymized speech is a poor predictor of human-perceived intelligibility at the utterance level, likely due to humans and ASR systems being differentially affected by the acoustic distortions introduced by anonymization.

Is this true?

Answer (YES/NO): YES